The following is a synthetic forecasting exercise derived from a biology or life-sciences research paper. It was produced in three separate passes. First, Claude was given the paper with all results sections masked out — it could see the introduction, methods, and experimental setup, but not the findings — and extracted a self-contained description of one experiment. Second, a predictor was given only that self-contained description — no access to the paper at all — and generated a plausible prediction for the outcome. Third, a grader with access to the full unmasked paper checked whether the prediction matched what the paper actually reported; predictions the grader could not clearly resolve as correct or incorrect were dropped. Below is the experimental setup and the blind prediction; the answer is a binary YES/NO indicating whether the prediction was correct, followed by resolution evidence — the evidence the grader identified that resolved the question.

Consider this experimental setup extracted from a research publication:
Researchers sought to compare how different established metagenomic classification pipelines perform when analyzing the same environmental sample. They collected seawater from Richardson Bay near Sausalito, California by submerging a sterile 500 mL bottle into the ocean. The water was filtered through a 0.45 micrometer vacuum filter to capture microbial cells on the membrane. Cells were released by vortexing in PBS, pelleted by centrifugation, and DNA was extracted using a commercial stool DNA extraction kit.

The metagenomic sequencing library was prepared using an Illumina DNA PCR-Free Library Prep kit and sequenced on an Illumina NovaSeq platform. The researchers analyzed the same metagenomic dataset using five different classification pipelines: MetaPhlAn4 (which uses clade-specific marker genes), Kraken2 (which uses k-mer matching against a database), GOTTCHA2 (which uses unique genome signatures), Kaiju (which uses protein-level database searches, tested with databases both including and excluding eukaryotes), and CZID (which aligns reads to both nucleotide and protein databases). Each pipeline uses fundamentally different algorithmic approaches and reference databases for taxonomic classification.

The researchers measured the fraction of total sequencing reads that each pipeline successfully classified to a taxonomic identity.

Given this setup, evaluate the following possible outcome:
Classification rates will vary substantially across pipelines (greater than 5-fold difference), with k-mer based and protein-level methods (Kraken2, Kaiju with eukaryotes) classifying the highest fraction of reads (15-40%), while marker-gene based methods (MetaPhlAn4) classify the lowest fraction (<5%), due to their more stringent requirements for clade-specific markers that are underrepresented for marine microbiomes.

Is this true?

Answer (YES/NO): NO